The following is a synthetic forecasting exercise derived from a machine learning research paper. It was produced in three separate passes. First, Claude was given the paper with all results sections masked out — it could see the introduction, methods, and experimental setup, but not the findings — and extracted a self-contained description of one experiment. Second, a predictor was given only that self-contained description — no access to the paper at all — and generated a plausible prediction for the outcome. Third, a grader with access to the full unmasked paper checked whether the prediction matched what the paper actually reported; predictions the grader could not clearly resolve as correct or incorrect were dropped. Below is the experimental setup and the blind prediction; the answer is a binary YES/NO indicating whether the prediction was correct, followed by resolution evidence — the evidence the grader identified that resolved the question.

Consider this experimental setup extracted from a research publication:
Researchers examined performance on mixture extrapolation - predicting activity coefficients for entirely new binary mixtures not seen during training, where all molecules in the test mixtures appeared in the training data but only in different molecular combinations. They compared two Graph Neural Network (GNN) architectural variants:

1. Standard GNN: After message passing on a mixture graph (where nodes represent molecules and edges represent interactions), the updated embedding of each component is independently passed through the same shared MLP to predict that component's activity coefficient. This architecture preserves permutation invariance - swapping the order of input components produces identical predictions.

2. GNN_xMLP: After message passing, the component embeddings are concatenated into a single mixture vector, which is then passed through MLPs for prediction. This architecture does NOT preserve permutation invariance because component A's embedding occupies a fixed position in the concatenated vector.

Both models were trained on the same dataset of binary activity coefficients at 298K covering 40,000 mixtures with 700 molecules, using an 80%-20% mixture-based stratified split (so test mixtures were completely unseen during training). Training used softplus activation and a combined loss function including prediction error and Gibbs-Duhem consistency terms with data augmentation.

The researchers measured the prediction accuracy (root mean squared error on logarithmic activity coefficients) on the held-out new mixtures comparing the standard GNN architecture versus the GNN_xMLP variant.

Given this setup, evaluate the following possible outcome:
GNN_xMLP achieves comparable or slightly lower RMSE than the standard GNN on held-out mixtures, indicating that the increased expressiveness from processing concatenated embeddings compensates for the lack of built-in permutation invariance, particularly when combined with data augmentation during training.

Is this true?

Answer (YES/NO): NO